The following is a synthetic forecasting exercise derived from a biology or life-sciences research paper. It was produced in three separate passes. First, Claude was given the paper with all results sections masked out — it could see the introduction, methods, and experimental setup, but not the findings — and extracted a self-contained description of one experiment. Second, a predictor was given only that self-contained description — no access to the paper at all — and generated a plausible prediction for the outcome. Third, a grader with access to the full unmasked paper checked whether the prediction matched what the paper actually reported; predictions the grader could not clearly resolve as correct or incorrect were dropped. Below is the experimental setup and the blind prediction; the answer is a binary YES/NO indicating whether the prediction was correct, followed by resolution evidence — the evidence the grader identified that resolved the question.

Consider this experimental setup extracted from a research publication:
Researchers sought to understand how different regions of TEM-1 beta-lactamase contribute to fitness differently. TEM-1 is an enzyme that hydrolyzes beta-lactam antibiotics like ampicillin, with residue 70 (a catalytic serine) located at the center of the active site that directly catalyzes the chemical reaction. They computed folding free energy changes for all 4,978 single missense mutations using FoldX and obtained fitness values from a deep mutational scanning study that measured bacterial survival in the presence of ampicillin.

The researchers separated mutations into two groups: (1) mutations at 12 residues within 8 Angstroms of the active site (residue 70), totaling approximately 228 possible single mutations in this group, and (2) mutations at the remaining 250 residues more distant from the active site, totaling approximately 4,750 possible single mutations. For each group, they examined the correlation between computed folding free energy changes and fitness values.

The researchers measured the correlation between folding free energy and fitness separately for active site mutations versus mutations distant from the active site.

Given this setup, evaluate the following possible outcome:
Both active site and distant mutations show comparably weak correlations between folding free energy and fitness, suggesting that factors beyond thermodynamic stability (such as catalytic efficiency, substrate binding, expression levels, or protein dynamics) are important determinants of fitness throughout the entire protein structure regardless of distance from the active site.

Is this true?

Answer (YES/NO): NO